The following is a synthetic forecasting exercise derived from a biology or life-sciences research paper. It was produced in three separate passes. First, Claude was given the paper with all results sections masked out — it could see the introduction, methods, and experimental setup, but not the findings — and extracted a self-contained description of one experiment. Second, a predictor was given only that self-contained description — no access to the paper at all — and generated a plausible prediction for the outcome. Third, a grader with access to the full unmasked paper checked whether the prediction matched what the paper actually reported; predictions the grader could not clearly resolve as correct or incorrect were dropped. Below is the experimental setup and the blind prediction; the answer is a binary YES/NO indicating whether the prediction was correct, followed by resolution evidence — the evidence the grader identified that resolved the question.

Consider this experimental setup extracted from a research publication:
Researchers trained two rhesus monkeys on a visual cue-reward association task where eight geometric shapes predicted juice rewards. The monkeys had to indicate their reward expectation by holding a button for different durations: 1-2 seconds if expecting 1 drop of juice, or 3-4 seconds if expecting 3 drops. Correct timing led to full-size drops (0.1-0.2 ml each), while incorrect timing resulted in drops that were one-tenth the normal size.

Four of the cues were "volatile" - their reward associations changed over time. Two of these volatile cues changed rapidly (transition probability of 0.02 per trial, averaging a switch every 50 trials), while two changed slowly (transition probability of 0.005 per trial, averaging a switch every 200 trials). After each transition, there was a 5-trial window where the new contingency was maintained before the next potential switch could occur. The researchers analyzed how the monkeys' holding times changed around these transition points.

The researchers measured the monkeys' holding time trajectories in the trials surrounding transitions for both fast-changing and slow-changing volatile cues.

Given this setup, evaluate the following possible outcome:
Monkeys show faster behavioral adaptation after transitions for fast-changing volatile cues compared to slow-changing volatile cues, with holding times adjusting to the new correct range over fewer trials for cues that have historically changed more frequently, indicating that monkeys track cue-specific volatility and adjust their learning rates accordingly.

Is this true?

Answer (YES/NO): NO